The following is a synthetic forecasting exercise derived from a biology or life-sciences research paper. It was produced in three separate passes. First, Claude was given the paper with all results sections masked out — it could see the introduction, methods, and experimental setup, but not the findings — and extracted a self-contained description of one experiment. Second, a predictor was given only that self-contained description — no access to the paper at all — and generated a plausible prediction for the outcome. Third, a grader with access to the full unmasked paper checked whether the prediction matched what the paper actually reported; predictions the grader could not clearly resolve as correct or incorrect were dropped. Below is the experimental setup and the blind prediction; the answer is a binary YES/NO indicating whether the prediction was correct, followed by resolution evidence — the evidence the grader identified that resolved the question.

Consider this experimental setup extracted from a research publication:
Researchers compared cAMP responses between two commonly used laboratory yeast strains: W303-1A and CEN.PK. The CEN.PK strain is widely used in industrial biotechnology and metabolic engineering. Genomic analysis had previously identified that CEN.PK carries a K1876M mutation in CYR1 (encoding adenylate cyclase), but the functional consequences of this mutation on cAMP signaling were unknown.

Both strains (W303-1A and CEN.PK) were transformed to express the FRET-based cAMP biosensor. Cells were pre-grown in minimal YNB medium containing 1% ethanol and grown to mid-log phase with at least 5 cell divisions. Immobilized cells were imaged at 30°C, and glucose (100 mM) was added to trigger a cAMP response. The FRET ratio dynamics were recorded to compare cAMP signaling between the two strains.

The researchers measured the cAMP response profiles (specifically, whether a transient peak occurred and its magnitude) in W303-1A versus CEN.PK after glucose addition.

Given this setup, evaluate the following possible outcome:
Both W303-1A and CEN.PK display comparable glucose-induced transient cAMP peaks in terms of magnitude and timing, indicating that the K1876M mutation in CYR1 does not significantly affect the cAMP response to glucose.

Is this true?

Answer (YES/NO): NO